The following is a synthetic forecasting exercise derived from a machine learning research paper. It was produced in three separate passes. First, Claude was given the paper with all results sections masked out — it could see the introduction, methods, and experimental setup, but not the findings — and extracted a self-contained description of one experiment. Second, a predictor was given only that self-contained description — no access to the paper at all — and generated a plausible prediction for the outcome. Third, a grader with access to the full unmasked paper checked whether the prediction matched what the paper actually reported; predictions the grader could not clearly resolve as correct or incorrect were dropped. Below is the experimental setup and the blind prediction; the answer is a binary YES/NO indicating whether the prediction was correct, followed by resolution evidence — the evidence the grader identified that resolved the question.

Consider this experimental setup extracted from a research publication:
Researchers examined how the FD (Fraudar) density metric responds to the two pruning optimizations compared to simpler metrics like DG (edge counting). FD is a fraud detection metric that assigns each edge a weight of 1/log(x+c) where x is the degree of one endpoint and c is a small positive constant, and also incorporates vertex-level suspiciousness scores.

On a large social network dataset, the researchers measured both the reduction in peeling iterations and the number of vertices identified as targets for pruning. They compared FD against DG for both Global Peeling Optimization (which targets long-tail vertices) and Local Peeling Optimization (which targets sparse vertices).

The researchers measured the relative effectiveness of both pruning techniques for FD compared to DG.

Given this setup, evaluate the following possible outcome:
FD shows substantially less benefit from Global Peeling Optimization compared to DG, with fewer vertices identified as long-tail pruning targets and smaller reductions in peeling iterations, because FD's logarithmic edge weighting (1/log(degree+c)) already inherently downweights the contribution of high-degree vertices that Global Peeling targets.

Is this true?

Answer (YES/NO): YES